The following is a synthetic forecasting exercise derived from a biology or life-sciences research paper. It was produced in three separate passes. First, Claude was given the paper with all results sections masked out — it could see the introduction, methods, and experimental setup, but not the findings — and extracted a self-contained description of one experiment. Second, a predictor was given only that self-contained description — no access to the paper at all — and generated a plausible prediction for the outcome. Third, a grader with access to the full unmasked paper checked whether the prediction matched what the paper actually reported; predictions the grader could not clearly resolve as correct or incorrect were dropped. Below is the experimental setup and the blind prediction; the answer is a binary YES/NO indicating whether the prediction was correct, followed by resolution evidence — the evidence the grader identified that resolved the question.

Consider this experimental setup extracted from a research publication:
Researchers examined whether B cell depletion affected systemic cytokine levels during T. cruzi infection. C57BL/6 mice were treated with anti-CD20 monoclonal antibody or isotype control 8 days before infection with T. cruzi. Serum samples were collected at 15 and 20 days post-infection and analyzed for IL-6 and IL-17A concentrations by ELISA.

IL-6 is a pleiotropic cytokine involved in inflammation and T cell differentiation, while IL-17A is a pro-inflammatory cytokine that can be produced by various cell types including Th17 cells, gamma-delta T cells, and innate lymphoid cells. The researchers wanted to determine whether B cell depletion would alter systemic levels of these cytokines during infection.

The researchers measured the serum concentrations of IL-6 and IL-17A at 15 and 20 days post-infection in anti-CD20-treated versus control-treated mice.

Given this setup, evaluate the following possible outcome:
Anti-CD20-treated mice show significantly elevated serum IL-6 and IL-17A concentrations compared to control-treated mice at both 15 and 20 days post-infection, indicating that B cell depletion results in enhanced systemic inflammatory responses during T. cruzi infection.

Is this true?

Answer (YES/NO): NO